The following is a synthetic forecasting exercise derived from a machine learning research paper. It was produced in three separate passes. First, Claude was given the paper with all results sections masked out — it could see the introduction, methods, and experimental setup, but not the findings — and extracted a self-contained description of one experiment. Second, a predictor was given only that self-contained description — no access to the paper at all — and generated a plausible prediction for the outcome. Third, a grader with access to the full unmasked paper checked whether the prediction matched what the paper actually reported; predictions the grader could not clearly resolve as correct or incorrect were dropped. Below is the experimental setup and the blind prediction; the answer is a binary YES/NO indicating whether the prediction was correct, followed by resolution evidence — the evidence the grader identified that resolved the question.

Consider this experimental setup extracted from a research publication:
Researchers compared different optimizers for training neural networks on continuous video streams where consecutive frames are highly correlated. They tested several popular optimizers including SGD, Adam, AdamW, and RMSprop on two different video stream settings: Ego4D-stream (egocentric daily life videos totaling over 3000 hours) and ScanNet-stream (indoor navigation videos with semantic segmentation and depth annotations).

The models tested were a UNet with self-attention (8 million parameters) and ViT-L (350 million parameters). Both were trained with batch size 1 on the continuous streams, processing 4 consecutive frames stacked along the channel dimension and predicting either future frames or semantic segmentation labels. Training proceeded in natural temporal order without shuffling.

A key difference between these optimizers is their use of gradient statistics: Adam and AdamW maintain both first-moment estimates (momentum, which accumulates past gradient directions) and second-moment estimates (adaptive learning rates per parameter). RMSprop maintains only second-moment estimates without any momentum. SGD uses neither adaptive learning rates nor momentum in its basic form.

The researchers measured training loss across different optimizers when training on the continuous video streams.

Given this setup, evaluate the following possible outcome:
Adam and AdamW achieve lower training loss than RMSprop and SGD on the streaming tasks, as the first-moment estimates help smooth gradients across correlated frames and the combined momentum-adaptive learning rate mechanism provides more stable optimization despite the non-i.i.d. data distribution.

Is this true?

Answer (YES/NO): NO